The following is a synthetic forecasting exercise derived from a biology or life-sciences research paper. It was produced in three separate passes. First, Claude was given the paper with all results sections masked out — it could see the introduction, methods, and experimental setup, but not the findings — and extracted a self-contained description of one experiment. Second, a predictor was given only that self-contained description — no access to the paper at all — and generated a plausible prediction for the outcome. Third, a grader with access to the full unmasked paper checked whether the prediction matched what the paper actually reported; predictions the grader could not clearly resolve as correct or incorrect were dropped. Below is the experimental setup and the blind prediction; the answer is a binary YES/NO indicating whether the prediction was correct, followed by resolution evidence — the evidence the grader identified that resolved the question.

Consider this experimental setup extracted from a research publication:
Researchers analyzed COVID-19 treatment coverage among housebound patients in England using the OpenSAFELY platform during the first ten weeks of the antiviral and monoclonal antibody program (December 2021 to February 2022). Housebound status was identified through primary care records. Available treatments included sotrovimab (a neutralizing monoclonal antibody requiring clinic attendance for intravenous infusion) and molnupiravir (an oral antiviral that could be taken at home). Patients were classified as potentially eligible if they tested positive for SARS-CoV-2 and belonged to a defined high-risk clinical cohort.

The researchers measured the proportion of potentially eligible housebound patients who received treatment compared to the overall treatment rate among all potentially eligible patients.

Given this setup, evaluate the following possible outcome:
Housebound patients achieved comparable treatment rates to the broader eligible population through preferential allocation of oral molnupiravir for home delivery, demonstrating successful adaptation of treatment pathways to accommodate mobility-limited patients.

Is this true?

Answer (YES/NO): NO